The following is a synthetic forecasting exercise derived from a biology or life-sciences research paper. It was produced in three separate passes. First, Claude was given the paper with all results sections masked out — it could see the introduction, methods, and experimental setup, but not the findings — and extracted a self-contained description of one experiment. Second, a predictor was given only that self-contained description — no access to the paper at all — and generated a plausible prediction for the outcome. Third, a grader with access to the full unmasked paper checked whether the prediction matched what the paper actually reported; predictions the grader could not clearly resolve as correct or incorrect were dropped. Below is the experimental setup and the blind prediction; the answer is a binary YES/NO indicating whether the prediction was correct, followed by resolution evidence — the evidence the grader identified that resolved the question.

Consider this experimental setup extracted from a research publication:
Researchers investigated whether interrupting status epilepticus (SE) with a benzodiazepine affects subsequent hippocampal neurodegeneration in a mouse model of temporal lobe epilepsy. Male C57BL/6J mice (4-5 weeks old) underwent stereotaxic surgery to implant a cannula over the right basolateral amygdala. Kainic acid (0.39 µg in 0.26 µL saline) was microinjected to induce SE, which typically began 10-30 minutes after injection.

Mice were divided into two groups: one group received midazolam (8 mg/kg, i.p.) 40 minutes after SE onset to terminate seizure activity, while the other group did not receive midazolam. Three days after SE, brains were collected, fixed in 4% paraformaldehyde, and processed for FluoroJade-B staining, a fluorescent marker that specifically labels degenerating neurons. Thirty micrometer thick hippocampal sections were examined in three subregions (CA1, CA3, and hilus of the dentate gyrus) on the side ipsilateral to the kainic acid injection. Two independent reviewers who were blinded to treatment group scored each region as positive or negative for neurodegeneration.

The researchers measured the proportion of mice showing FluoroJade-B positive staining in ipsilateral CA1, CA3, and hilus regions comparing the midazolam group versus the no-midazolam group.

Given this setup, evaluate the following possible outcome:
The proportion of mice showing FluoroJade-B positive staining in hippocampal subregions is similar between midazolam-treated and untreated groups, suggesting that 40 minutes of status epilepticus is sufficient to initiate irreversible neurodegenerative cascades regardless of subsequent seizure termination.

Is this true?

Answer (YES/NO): YES